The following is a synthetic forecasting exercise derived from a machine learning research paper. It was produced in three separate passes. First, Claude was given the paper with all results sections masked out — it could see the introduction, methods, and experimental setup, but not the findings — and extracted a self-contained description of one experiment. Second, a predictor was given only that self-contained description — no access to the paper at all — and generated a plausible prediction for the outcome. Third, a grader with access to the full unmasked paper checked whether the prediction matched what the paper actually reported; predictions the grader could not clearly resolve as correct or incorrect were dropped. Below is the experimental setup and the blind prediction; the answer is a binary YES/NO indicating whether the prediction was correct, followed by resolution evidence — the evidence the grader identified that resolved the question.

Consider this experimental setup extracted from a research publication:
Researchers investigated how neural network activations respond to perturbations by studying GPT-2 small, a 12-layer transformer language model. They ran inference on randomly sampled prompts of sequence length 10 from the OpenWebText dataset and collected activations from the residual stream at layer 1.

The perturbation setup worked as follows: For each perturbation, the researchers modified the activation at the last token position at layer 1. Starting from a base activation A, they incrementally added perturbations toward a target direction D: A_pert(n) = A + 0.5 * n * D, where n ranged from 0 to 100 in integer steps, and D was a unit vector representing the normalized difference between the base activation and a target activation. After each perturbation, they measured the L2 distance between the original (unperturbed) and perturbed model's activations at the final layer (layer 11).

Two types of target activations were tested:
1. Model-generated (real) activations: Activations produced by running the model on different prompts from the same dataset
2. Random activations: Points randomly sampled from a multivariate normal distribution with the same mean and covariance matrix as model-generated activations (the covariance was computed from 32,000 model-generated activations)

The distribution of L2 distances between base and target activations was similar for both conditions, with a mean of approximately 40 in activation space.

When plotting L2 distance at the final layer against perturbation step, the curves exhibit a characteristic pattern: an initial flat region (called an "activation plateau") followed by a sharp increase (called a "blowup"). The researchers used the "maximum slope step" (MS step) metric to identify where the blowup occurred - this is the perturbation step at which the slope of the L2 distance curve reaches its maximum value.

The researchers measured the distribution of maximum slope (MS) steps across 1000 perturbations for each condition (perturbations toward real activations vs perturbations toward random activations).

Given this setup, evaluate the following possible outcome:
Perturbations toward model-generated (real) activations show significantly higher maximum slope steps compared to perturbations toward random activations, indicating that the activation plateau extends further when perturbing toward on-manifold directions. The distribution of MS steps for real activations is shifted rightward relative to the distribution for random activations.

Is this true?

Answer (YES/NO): NO